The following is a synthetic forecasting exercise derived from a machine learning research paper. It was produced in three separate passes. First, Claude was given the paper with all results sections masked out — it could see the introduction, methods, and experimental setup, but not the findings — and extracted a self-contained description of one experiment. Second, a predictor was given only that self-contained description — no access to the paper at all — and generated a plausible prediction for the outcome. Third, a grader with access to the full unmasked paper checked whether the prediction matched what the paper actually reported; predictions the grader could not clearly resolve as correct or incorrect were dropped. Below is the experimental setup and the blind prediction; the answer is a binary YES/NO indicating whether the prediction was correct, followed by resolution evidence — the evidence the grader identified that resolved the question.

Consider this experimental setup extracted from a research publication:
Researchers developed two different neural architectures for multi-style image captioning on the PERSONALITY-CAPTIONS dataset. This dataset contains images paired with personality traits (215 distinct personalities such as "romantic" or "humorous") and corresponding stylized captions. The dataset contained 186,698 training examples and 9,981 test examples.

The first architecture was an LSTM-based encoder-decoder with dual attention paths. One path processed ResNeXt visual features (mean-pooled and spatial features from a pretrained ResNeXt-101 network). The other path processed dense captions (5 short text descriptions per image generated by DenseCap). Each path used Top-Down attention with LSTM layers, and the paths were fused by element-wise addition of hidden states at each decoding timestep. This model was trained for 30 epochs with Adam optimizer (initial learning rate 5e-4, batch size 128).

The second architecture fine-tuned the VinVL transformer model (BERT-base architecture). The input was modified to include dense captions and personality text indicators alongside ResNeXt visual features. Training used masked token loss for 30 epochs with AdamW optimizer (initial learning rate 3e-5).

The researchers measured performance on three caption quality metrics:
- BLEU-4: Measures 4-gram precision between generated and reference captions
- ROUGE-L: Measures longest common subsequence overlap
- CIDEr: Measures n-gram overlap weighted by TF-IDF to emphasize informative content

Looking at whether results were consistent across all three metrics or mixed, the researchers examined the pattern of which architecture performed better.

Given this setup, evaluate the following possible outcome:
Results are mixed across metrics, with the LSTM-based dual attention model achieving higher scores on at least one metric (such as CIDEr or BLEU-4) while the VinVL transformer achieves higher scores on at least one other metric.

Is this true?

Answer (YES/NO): NO